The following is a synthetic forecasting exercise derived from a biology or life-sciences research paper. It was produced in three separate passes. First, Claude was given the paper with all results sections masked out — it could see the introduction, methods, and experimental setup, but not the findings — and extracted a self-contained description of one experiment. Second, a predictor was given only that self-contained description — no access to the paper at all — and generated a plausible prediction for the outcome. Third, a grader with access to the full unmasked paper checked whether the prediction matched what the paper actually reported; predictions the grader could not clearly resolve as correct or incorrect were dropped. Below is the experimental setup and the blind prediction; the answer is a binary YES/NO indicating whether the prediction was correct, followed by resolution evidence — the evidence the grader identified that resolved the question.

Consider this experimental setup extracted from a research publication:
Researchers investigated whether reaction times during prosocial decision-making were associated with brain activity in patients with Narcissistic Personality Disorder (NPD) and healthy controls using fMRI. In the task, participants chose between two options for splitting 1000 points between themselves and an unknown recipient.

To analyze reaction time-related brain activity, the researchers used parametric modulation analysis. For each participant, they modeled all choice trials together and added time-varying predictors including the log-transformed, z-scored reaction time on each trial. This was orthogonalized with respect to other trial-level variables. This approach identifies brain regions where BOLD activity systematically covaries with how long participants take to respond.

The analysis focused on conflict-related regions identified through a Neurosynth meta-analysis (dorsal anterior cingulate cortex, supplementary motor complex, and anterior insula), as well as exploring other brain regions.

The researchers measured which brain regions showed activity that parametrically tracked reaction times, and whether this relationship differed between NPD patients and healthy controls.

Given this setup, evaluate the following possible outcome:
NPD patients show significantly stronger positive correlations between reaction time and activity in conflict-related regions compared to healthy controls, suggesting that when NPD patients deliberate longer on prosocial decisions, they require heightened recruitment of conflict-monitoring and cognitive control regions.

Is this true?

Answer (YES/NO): NO